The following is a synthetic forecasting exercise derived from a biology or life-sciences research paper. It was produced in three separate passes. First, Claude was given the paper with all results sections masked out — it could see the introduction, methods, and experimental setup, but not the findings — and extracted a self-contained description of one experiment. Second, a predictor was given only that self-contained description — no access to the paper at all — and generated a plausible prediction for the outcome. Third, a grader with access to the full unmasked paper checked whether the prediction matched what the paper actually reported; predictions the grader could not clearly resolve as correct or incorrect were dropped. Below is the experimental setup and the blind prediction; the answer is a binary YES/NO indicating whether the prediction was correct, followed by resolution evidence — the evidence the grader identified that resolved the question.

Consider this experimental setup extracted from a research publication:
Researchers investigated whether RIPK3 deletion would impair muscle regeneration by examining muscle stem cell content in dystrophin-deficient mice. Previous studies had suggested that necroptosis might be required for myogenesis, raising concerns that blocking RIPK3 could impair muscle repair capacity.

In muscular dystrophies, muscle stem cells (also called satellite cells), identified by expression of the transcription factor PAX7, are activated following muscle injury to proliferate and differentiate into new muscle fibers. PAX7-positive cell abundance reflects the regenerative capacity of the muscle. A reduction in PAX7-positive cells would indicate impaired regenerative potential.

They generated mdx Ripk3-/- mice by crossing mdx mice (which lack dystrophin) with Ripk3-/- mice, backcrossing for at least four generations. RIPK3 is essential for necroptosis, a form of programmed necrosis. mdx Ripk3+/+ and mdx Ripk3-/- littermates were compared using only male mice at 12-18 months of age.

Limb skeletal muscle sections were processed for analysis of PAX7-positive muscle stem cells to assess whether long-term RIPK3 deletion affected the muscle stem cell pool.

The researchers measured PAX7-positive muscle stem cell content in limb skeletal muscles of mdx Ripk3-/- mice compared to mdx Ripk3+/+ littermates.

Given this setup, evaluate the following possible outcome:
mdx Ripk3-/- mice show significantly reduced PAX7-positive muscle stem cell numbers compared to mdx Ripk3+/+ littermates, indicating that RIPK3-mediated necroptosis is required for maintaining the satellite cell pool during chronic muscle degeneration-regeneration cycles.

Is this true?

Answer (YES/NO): NO